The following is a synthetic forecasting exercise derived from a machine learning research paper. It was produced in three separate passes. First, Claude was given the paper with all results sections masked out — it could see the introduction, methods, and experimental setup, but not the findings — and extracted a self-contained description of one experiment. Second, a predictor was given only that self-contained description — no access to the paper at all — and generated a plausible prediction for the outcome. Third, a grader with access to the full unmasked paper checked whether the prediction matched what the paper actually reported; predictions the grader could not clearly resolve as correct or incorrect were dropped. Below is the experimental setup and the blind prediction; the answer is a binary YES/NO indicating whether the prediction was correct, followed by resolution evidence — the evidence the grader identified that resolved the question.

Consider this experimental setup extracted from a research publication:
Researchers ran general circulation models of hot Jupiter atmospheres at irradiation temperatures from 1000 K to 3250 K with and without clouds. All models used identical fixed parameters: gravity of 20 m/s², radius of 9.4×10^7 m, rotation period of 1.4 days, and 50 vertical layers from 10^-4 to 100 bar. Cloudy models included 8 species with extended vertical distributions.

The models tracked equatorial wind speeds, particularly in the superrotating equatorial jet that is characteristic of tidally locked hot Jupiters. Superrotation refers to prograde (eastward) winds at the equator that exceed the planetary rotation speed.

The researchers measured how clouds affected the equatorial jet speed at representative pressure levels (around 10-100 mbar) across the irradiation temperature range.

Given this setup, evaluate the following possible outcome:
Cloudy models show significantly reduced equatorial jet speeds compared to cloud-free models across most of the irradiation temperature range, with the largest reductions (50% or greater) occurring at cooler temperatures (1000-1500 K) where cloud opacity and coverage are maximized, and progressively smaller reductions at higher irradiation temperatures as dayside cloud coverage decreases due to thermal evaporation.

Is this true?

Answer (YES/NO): NO